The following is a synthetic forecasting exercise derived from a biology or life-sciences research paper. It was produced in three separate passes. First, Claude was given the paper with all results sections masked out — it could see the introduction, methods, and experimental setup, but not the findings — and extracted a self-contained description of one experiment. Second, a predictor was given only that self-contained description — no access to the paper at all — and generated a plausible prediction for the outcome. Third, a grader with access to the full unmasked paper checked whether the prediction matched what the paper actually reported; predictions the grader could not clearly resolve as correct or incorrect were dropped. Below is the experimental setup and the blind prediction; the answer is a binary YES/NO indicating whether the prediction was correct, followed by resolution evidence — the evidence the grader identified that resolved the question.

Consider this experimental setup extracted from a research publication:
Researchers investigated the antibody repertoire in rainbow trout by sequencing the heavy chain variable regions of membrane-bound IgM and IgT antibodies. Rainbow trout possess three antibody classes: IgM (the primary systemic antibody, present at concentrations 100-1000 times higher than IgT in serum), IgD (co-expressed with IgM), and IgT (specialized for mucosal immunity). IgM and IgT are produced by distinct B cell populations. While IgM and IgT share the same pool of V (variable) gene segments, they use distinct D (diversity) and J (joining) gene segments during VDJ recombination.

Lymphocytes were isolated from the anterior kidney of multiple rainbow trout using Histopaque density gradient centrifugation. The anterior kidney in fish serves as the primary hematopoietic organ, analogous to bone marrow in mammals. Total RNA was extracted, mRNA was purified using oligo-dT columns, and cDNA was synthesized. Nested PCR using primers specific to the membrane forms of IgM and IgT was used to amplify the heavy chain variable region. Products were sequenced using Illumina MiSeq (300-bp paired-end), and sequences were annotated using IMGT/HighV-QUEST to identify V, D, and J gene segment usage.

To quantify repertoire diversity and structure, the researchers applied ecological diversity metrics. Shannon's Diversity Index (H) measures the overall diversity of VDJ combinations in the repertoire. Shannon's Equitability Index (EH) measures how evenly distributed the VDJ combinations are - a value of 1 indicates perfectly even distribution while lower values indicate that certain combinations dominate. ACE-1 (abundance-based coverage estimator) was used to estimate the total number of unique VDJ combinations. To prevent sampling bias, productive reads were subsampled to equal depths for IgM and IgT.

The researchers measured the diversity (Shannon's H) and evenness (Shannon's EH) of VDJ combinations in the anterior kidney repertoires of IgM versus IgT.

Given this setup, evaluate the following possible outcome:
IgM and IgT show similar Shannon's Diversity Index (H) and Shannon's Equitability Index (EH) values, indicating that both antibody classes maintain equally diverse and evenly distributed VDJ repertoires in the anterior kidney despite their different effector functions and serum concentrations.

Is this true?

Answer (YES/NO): NO